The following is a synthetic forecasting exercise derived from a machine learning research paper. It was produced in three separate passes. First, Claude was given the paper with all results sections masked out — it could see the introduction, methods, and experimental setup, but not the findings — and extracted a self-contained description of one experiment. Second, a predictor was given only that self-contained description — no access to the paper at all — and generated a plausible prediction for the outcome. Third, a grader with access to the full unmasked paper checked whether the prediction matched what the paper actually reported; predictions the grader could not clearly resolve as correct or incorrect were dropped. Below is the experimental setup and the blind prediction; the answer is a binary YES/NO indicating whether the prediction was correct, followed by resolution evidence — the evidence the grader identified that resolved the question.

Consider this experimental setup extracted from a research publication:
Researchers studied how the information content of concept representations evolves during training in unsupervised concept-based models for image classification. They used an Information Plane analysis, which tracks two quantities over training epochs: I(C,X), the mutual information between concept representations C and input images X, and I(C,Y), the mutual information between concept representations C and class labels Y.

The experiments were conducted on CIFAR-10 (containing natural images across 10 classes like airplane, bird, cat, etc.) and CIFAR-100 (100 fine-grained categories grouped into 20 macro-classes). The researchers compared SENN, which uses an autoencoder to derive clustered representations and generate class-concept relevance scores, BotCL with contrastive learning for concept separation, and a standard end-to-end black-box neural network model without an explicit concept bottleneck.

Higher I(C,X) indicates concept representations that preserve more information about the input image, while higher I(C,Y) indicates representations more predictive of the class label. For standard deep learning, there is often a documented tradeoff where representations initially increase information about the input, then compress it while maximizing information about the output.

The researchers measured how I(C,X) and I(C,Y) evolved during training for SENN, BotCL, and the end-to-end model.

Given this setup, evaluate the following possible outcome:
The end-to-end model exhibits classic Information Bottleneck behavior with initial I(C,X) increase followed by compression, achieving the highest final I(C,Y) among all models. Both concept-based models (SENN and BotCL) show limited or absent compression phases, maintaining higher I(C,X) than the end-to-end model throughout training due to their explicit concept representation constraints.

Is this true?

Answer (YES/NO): NO